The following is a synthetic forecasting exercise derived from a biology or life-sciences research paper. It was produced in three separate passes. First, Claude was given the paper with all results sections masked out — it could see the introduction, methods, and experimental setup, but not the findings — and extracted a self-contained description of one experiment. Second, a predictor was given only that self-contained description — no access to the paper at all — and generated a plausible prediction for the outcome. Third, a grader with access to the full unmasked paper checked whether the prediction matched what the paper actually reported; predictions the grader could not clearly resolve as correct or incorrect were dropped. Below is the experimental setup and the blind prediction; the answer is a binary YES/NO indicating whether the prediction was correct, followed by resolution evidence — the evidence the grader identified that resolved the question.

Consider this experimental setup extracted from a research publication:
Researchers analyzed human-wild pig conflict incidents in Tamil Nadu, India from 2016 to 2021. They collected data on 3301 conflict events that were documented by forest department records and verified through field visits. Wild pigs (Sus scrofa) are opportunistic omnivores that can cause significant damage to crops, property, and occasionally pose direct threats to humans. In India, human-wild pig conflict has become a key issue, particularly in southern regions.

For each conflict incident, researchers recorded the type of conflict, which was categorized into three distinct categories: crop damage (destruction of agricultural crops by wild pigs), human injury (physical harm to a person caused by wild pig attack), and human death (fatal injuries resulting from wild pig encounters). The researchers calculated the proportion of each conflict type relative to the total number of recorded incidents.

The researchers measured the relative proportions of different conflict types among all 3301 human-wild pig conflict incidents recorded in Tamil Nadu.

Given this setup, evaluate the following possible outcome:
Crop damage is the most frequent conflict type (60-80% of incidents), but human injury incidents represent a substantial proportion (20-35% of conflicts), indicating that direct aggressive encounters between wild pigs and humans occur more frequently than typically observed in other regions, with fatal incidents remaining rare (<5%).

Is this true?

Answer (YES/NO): NO